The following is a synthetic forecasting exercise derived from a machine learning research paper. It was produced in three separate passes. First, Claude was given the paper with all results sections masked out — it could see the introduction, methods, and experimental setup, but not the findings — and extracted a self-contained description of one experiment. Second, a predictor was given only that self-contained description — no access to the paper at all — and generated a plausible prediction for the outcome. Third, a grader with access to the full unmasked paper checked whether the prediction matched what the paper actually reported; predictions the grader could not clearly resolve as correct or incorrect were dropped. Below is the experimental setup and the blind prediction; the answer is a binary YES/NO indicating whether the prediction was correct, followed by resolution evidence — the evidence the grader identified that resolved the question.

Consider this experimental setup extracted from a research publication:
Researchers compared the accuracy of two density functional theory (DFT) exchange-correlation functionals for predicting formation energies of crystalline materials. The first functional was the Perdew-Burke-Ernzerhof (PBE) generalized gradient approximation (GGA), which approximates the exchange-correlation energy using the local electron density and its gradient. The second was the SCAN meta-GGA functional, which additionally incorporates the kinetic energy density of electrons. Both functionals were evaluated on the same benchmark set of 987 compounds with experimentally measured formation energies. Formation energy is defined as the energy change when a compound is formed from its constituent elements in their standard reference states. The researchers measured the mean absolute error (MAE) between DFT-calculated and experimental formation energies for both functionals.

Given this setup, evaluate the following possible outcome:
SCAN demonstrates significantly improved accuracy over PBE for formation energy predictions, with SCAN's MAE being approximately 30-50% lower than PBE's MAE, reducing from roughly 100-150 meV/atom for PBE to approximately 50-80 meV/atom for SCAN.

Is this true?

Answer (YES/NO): NO